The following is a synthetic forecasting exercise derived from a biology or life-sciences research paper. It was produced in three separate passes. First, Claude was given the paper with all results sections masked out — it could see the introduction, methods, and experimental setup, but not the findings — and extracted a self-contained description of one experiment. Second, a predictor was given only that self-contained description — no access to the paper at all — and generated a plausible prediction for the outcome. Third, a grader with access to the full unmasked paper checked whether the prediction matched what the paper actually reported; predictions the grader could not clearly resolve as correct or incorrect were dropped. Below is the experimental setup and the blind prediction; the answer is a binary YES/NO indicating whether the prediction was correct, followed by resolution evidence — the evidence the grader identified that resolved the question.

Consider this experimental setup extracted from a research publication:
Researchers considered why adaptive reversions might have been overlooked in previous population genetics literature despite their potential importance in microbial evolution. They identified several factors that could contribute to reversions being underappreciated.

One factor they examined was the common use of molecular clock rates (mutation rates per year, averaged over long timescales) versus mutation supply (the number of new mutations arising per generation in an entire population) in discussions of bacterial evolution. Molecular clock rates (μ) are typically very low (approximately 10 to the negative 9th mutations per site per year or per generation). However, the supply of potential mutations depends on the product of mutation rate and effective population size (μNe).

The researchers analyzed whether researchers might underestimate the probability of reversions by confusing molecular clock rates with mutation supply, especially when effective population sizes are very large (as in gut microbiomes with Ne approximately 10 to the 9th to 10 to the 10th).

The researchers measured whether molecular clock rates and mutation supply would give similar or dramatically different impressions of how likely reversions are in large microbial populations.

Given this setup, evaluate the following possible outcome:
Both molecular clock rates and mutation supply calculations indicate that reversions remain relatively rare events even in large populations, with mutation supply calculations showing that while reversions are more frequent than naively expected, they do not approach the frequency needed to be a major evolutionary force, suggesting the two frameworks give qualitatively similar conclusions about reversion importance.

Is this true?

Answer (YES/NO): NO